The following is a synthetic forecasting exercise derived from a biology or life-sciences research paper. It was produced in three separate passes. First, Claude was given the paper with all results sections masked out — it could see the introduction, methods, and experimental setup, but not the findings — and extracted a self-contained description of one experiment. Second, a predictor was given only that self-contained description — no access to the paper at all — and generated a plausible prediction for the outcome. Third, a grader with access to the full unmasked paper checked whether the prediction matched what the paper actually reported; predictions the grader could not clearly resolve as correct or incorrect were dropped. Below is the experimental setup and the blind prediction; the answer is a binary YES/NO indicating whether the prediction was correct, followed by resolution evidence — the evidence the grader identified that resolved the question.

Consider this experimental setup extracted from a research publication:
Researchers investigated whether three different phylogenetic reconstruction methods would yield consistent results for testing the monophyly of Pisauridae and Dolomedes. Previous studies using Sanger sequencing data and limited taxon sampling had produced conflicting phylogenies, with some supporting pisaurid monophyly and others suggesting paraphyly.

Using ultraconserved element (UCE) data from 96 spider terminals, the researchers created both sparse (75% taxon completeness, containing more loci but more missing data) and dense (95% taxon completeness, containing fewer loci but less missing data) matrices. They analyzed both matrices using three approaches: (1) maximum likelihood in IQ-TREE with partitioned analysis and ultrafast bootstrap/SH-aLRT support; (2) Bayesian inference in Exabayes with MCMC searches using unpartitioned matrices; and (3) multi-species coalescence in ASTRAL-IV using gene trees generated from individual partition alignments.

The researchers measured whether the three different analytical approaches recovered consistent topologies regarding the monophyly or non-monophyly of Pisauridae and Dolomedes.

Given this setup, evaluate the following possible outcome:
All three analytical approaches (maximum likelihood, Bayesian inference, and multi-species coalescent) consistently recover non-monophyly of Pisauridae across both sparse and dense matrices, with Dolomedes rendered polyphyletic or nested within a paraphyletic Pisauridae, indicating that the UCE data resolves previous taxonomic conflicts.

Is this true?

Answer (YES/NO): NO